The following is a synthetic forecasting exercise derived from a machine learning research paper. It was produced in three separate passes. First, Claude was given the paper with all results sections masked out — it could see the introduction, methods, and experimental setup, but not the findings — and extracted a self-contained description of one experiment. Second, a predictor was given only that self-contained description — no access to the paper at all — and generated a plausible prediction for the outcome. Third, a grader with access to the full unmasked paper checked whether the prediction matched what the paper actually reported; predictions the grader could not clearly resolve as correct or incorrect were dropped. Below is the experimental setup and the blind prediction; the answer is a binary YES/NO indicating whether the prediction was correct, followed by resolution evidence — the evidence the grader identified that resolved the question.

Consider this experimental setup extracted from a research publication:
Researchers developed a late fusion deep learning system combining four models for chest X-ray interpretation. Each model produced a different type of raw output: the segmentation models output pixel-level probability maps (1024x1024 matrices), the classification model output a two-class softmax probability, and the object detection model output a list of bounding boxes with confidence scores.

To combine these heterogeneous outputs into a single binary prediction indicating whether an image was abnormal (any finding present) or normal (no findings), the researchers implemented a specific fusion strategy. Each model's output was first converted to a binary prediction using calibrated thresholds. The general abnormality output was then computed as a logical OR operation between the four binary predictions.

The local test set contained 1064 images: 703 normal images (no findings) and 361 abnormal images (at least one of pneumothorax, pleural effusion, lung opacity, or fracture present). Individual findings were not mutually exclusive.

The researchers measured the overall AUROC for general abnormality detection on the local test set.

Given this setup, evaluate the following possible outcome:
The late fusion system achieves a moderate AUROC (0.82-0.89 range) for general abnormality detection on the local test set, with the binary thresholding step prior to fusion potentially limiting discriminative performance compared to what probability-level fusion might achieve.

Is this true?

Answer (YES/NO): YES